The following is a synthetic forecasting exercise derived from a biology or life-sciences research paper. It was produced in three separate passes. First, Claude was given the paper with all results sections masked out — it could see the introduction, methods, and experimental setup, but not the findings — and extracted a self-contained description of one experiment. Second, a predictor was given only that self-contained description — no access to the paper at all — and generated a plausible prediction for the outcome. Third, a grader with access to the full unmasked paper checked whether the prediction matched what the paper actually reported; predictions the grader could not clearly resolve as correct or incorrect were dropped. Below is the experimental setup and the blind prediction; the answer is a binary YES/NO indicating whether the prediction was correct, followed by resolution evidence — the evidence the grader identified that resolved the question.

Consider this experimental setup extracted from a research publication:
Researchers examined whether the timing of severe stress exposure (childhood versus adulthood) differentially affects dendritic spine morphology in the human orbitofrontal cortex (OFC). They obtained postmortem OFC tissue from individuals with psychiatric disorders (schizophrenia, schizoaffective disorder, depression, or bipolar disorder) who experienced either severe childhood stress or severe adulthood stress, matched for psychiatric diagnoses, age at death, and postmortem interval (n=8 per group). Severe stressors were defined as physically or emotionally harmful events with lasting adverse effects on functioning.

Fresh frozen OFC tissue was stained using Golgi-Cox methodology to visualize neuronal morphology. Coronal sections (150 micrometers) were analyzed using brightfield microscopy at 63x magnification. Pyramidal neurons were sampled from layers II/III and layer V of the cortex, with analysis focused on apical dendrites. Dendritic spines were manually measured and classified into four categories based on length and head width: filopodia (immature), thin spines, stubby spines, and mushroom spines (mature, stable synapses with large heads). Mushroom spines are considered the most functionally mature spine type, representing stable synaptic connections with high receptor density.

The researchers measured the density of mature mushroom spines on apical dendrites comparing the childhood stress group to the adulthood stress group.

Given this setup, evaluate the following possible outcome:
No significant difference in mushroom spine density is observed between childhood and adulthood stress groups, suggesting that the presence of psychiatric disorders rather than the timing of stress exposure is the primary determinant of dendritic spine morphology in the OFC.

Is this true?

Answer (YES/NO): NO